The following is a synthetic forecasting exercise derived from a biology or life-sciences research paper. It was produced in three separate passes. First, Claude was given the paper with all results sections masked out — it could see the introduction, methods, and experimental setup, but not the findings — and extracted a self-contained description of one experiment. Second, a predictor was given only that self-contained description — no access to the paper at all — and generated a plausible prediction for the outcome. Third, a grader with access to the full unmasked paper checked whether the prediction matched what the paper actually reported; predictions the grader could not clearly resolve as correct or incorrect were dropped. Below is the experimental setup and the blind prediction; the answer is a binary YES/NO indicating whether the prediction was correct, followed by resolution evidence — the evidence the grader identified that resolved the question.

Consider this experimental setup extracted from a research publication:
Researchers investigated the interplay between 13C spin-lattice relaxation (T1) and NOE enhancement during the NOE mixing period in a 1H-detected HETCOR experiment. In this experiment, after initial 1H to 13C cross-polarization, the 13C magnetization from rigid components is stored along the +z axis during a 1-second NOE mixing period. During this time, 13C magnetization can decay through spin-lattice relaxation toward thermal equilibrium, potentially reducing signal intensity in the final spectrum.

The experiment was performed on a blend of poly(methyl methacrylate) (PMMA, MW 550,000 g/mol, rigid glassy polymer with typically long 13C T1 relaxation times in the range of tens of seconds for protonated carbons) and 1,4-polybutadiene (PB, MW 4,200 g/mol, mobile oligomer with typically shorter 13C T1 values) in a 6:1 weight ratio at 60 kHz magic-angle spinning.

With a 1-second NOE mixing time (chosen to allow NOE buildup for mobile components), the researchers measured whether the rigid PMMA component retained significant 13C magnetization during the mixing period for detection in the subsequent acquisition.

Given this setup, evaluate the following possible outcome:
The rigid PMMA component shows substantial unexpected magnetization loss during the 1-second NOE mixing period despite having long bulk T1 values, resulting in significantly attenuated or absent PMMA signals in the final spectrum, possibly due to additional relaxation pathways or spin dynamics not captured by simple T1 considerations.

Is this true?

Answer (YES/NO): NO